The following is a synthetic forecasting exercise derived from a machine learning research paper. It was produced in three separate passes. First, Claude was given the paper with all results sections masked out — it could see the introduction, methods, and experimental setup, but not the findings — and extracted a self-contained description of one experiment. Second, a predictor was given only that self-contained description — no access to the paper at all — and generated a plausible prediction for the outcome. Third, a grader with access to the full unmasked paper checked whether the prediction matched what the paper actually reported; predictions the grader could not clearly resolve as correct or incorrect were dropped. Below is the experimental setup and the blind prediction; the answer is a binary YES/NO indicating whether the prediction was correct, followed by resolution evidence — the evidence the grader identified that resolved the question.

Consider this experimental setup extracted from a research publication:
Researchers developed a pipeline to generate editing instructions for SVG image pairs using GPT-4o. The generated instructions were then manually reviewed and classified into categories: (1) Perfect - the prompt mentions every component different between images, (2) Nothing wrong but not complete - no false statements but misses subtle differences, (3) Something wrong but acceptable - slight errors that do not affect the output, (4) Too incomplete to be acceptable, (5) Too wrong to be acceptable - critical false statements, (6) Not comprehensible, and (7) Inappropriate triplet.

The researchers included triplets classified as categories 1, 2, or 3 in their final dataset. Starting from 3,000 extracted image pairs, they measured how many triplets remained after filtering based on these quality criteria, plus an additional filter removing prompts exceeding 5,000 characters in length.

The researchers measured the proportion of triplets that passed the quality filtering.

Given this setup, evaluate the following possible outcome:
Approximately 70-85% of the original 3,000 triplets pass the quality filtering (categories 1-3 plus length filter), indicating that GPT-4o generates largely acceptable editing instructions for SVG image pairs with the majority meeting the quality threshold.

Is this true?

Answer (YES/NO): NO